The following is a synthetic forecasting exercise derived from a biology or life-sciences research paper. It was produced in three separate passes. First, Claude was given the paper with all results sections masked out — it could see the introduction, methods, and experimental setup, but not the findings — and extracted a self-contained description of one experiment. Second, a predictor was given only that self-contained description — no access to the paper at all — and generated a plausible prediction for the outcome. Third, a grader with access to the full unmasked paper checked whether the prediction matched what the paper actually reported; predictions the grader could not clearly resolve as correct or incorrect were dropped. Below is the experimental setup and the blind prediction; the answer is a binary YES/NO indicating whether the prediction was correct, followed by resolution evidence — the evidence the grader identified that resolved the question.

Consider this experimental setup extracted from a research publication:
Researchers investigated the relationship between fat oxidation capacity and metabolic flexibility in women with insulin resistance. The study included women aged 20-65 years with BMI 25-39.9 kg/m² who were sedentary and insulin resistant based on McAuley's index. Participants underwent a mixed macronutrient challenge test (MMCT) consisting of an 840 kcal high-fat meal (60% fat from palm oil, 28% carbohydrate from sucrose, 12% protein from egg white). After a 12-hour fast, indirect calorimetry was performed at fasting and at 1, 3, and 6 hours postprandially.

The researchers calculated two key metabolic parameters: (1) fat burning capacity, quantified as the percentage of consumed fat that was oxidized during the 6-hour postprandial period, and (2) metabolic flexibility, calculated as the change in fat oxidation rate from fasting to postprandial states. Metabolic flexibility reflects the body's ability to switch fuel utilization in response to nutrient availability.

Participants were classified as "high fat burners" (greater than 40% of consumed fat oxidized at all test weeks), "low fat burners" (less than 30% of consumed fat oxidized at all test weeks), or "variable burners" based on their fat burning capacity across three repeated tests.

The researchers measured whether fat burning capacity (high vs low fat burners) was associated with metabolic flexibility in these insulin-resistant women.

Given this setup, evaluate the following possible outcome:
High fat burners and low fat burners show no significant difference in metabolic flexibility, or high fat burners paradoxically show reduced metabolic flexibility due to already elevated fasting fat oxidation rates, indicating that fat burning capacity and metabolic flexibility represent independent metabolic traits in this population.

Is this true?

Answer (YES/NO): YES